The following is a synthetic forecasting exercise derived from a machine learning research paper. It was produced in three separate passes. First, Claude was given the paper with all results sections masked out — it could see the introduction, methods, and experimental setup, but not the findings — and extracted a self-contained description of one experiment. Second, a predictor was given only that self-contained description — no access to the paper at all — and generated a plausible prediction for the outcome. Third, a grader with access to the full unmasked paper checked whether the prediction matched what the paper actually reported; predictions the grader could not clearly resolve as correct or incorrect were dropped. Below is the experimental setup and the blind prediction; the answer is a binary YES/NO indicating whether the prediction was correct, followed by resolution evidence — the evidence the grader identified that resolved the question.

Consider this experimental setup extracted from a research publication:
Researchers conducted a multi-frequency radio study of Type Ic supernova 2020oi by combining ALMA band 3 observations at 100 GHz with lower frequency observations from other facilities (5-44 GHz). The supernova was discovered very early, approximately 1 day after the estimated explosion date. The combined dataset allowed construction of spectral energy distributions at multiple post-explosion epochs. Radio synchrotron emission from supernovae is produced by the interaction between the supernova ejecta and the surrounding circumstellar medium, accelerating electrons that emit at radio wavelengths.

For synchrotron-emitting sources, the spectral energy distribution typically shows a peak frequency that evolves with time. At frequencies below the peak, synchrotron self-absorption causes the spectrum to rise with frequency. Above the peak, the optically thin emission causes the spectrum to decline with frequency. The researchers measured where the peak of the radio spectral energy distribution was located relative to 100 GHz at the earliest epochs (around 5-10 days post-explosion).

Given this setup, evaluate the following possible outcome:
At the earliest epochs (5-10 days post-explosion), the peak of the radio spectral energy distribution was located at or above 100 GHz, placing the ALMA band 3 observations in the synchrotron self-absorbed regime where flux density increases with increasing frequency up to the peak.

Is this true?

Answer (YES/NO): NO